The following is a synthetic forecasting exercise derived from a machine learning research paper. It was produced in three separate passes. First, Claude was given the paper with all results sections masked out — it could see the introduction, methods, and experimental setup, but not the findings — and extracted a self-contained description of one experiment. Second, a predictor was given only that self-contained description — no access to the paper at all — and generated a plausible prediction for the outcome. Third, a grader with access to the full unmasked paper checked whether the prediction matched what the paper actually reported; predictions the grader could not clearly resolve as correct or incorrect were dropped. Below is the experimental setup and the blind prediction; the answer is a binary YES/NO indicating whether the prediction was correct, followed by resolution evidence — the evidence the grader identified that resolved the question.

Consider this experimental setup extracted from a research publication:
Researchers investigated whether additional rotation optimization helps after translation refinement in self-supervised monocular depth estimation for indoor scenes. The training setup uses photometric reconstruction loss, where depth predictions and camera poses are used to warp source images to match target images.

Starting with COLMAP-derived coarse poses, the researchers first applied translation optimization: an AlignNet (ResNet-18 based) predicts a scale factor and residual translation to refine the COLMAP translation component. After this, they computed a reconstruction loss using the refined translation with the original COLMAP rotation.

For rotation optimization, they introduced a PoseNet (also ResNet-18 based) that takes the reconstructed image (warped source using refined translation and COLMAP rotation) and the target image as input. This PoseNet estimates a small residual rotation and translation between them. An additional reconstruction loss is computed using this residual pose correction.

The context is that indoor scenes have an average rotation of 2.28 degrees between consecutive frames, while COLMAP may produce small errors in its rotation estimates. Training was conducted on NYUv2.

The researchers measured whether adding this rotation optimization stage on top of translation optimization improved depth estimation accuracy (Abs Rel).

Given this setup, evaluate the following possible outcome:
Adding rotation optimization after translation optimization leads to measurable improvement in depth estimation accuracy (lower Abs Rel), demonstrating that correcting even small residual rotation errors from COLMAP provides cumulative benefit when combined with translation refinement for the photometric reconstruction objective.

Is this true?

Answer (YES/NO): YES